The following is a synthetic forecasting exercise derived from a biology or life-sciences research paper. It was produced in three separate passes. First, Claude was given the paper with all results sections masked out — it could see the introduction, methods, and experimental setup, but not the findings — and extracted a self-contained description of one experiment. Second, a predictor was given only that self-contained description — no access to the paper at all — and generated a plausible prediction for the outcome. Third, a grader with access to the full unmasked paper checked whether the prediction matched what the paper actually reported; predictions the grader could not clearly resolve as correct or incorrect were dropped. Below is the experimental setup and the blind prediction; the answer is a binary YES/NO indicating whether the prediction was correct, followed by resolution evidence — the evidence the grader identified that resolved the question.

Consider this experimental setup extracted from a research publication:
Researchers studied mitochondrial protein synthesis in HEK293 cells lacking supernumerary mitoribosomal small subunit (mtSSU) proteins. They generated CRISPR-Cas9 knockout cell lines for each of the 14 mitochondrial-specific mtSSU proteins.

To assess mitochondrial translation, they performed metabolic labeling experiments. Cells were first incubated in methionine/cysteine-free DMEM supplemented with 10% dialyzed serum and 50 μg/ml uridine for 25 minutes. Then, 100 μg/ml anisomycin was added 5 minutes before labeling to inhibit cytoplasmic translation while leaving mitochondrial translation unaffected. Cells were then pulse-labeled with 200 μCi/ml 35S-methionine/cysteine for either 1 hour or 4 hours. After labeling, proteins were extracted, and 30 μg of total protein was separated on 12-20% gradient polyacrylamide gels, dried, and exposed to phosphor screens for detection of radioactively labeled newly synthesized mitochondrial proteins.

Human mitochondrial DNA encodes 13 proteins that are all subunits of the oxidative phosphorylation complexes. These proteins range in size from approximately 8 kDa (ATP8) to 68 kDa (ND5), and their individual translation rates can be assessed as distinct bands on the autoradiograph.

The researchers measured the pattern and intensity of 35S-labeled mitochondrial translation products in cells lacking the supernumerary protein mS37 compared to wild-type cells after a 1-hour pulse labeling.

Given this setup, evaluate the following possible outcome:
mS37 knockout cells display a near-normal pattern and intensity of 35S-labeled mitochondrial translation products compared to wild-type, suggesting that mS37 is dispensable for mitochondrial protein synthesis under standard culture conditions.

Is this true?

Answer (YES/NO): YES